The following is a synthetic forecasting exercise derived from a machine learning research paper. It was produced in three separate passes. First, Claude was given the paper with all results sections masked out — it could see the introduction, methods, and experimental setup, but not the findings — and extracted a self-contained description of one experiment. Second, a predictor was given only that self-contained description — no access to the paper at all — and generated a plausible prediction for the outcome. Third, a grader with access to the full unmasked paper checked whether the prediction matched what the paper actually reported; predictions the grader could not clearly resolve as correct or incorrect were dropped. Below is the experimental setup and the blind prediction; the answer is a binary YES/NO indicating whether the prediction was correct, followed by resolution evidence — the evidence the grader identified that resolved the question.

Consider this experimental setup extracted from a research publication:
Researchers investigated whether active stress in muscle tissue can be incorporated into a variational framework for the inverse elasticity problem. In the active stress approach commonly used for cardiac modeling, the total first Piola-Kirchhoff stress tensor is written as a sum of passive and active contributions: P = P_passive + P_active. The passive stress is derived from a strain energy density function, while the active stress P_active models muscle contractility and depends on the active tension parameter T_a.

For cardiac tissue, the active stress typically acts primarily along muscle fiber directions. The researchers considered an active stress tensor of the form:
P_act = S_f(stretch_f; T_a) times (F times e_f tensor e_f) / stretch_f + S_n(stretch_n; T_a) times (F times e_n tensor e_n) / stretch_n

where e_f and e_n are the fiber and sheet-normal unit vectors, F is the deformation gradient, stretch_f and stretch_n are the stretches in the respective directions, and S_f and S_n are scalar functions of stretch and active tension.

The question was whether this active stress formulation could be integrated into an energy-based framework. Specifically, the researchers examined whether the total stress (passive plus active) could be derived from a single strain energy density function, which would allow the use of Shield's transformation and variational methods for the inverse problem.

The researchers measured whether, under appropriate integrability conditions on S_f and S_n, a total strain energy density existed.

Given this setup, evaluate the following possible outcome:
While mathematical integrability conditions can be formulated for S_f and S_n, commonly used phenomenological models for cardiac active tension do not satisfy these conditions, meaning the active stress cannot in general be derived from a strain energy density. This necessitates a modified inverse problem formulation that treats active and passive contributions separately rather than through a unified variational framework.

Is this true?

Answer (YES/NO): NO